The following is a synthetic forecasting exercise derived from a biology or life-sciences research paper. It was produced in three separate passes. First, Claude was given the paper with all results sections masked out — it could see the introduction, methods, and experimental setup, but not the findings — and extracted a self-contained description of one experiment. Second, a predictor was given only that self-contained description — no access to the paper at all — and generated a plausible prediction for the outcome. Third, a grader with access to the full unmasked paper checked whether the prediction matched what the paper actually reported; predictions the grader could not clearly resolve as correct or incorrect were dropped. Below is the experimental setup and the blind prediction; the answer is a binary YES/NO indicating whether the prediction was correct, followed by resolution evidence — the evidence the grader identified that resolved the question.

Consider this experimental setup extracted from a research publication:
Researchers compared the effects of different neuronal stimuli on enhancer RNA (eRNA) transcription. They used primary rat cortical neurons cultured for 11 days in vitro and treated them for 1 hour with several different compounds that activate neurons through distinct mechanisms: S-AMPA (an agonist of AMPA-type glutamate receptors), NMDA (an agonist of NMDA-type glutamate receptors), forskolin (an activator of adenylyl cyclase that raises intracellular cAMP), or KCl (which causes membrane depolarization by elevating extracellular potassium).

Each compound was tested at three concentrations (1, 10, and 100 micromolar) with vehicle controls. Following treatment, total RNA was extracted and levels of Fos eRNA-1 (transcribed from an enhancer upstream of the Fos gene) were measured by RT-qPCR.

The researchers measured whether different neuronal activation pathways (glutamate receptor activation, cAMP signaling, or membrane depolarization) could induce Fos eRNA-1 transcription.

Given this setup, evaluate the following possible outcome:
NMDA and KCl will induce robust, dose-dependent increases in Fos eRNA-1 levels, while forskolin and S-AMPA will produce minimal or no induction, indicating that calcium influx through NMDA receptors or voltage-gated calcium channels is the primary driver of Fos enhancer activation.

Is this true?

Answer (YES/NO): NO